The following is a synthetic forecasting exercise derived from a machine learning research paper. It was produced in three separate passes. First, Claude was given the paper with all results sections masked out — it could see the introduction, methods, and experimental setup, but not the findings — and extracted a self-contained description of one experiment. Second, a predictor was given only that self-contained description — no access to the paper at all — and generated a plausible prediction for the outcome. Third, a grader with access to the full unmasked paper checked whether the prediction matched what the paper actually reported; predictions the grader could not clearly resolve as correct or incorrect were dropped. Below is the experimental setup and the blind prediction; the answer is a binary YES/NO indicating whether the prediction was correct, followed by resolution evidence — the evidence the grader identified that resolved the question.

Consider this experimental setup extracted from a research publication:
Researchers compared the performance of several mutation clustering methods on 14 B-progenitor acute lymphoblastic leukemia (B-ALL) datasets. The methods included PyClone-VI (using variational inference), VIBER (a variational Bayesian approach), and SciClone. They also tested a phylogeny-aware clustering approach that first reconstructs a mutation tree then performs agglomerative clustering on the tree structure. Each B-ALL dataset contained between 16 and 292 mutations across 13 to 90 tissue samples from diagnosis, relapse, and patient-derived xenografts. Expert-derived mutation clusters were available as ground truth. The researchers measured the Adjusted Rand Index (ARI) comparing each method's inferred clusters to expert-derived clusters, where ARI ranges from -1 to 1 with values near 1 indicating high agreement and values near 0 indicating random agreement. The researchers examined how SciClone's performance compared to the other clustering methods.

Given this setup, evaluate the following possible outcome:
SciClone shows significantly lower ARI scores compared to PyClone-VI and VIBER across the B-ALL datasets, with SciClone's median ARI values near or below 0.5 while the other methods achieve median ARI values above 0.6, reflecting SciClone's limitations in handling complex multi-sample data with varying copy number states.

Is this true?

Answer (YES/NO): YES